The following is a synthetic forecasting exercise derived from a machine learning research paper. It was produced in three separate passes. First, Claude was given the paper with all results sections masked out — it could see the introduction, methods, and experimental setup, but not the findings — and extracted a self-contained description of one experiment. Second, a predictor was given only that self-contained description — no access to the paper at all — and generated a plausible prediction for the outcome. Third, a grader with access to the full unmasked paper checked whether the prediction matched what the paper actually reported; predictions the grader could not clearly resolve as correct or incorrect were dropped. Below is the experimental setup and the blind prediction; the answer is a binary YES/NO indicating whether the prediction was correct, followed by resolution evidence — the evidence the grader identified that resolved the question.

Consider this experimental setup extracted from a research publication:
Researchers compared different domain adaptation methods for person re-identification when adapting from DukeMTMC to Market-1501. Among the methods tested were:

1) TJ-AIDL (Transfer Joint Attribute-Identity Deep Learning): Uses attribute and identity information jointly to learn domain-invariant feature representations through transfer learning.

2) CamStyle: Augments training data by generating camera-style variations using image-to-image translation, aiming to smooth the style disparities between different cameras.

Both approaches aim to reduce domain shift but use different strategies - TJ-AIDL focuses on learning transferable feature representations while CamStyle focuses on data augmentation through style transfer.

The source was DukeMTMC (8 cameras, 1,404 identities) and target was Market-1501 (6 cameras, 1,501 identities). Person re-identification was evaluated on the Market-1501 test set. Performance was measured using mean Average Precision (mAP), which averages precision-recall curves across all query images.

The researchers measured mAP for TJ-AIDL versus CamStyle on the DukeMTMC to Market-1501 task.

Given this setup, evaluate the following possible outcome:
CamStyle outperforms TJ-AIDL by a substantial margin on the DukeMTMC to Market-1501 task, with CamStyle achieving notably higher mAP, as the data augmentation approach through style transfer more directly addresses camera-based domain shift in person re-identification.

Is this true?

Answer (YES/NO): NO